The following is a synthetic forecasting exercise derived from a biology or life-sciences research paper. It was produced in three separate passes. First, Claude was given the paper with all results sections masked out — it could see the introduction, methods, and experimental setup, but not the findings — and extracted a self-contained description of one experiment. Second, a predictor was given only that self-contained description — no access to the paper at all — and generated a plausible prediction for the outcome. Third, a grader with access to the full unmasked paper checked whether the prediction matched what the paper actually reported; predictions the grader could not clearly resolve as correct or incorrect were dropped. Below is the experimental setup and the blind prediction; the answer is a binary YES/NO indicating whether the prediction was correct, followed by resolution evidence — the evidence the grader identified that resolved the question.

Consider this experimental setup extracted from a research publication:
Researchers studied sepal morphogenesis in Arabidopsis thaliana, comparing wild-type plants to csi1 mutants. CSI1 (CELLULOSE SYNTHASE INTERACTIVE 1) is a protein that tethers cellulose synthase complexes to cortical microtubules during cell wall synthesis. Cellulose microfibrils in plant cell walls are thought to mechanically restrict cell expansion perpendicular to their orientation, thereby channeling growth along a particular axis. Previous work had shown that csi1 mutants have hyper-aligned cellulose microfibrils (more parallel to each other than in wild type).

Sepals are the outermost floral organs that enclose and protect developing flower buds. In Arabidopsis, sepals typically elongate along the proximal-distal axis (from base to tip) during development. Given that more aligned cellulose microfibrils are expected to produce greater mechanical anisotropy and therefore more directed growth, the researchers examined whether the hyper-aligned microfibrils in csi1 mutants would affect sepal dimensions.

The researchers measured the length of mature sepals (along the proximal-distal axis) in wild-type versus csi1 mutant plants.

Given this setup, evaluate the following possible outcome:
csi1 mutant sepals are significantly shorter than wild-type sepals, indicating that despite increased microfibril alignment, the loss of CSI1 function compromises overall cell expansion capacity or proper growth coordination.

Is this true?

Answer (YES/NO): YES